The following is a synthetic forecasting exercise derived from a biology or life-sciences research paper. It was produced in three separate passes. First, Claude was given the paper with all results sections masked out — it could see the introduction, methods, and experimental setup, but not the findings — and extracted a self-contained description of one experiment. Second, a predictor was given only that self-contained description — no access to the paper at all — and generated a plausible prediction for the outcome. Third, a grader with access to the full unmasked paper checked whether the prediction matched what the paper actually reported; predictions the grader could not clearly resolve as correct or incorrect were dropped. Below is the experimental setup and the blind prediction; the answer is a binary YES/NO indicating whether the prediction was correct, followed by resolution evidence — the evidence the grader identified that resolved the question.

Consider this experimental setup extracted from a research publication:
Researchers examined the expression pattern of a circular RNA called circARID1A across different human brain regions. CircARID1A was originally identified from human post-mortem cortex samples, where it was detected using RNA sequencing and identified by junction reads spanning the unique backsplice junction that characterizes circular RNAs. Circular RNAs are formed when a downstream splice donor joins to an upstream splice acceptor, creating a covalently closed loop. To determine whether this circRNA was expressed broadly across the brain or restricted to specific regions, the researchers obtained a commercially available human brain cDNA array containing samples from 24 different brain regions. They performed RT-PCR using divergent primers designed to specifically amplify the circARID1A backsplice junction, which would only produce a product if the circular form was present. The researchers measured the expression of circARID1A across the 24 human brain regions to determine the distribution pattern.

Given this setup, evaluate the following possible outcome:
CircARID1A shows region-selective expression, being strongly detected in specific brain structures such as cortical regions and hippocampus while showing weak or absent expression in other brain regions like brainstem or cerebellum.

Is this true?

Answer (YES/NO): NO